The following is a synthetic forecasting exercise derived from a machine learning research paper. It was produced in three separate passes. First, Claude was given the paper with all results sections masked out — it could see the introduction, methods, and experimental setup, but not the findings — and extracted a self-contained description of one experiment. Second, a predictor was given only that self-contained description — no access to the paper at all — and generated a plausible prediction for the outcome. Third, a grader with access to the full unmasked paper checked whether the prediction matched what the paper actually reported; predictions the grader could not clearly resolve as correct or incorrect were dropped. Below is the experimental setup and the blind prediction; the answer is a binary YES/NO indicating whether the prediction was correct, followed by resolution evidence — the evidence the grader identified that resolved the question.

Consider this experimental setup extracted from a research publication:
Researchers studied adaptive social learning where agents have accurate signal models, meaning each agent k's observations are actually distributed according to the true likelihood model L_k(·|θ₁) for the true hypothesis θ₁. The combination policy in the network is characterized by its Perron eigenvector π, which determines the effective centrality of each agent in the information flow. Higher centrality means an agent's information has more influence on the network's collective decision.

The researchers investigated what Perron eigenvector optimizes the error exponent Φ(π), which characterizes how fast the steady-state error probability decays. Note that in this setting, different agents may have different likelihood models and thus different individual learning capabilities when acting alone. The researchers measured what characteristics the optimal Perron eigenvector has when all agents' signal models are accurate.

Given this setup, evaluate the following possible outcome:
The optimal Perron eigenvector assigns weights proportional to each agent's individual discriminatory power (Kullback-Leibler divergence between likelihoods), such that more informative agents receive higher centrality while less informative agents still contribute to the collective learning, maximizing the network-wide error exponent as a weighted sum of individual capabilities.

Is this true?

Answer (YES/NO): NO